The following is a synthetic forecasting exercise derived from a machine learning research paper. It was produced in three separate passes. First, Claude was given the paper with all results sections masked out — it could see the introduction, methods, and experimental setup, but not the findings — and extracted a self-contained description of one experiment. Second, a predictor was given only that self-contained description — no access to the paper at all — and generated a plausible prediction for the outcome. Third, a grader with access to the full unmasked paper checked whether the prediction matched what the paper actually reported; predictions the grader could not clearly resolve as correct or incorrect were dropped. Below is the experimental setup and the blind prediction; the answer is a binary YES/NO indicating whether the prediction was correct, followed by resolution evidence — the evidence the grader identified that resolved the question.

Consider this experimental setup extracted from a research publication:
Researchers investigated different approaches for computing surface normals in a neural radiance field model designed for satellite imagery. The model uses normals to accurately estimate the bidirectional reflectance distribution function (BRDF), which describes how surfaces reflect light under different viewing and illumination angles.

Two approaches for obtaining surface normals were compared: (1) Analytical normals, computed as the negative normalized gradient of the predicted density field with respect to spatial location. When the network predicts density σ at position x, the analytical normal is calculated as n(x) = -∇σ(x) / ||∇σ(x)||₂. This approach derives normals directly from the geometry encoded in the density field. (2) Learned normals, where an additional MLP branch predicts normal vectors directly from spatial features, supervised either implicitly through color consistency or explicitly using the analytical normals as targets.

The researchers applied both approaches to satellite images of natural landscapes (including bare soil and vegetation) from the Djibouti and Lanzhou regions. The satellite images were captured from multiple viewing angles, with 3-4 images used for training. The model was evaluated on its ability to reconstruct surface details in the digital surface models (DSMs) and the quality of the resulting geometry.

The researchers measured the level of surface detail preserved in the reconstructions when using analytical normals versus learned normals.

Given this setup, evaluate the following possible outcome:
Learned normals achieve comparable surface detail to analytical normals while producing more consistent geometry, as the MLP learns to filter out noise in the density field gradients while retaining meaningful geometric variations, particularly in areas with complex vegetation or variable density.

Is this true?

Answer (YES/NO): NO